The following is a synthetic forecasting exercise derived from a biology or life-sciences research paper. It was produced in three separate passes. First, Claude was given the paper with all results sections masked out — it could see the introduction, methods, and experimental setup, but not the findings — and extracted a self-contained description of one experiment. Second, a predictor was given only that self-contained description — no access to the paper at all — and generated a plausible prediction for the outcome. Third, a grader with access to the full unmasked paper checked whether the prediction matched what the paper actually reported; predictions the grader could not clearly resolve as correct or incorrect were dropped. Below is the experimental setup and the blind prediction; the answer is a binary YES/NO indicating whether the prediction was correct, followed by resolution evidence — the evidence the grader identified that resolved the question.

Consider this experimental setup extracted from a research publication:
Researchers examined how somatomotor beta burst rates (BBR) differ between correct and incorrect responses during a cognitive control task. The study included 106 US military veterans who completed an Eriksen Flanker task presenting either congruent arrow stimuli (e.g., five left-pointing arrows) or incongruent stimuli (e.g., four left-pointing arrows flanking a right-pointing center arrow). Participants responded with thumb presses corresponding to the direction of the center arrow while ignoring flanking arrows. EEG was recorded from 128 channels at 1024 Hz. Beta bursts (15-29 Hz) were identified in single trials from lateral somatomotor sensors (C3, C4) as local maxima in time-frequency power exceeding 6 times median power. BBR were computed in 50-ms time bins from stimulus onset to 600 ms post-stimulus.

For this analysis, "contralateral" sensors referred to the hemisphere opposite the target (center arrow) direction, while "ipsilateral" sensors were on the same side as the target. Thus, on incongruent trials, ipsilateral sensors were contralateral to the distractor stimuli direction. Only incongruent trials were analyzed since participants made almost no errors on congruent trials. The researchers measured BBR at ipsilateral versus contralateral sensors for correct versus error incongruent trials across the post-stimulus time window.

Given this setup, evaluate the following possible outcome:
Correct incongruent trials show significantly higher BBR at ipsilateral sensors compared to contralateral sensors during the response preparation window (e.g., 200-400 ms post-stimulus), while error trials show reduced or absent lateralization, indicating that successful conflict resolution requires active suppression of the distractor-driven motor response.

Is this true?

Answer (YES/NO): NO